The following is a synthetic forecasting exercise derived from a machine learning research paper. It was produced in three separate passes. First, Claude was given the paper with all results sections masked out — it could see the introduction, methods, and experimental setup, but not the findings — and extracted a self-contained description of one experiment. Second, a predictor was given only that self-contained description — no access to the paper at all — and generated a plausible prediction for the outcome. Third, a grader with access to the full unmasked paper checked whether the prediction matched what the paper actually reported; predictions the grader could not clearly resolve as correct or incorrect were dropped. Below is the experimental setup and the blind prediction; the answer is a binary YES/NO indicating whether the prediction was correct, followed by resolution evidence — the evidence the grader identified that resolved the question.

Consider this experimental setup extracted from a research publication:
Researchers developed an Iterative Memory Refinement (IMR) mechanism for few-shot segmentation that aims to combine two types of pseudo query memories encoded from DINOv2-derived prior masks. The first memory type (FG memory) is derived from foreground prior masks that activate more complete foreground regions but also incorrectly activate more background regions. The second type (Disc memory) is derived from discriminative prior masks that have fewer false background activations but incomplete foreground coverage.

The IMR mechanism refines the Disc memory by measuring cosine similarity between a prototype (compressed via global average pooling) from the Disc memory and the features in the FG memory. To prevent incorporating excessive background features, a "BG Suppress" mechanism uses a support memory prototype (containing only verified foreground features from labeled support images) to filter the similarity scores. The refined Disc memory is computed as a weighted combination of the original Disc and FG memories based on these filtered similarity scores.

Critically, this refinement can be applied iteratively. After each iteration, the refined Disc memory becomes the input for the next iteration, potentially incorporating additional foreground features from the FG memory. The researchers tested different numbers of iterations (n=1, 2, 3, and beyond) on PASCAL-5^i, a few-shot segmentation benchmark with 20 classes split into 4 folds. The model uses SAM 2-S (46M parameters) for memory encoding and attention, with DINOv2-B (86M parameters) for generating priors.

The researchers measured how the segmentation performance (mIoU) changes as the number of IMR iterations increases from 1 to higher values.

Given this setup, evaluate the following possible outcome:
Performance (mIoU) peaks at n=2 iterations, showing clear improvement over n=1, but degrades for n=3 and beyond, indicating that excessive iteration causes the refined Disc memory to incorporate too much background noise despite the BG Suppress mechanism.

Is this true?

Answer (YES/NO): NO